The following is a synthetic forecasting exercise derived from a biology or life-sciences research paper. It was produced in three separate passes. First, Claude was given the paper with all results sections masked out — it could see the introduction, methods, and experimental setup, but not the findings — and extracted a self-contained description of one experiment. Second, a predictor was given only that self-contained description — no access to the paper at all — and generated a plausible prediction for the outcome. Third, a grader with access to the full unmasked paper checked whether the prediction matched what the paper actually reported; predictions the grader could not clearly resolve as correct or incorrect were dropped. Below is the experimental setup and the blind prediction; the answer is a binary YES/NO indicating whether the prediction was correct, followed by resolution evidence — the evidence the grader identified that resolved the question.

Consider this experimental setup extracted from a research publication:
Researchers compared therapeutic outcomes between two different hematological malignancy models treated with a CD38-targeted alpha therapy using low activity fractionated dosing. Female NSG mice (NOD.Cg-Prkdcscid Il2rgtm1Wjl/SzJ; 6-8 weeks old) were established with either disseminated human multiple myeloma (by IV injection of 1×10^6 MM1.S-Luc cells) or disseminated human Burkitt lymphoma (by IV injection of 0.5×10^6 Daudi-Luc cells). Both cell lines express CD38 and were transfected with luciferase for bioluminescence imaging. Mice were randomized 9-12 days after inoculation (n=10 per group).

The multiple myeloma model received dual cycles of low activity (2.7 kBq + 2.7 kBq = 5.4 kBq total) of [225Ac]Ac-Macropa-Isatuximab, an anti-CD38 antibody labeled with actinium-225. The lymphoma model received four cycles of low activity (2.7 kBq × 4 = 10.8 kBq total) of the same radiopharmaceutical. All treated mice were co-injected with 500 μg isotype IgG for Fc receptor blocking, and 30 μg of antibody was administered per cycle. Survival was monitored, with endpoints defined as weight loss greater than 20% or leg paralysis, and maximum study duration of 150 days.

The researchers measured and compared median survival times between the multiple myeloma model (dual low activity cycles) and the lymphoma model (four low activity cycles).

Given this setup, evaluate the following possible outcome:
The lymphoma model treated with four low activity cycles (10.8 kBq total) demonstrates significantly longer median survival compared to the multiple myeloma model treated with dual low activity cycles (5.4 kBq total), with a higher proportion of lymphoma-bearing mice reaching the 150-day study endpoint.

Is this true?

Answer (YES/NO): YES